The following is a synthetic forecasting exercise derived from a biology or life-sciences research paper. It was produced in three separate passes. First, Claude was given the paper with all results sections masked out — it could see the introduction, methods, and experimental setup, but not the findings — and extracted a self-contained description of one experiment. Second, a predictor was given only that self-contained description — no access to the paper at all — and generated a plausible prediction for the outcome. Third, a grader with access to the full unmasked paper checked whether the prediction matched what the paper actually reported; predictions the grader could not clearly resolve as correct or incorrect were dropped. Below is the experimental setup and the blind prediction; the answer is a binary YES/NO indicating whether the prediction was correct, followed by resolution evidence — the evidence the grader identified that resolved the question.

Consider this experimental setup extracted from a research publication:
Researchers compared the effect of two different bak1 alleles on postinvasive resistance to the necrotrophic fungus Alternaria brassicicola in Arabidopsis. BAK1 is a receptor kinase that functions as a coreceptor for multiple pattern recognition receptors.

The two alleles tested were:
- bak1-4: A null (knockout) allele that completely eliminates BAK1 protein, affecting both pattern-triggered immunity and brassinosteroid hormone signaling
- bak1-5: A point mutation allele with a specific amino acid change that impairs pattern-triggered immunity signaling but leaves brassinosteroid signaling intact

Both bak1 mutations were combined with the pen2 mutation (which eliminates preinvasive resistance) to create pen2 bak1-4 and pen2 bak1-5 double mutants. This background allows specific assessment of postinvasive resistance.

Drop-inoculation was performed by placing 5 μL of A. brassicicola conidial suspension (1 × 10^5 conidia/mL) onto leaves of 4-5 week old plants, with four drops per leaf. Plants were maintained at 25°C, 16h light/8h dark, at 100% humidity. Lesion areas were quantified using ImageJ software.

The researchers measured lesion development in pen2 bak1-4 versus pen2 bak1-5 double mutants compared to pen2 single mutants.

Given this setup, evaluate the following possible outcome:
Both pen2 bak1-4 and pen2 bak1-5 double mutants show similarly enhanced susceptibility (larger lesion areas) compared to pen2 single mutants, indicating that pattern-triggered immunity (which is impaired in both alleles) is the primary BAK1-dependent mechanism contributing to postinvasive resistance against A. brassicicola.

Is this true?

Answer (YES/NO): NO